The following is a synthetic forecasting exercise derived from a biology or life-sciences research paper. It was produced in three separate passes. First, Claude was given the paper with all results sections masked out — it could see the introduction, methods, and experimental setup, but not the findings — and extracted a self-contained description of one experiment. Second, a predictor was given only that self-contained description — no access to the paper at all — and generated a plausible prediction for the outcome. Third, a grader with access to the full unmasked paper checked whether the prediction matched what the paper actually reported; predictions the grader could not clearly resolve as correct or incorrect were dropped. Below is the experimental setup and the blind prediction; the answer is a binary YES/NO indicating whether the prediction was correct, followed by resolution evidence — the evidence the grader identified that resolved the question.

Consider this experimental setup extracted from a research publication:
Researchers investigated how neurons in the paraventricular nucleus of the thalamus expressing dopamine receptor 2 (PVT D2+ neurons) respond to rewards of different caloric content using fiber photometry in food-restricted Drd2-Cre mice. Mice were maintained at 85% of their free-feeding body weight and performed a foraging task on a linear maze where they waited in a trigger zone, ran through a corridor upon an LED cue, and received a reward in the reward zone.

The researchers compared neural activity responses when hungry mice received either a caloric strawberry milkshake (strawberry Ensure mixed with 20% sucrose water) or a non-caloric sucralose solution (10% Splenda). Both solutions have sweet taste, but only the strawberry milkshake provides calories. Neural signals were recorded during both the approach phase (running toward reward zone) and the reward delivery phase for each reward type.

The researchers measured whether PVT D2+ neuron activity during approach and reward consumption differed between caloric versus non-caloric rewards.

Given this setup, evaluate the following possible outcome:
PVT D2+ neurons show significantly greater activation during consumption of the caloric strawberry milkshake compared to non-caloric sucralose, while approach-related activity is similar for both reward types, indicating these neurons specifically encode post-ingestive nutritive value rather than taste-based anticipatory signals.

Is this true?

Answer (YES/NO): NO